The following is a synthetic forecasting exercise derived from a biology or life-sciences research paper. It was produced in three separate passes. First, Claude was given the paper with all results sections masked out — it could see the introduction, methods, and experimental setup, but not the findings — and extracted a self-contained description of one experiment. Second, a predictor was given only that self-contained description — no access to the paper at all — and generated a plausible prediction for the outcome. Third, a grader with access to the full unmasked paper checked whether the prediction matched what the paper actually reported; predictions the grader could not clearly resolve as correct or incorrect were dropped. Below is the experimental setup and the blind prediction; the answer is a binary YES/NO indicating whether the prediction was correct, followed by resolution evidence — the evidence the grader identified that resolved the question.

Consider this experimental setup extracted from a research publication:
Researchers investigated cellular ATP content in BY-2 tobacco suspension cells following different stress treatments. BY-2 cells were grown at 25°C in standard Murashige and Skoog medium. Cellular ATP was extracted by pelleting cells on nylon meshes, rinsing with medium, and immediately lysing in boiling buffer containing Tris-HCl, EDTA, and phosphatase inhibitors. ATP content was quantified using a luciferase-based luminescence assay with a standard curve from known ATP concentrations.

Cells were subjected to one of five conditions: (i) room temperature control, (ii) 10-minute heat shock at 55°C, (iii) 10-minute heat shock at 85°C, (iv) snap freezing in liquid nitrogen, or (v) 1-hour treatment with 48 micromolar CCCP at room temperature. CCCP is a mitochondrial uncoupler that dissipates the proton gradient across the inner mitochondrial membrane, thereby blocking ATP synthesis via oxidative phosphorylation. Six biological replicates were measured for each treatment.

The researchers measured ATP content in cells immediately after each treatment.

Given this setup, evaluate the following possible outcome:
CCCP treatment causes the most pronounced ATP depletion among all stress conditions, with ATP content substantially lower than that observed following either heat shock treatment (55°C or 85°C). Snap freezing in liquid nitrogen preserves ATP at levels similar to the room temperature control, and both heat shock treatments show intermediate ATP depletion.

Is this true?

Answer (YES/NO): NO